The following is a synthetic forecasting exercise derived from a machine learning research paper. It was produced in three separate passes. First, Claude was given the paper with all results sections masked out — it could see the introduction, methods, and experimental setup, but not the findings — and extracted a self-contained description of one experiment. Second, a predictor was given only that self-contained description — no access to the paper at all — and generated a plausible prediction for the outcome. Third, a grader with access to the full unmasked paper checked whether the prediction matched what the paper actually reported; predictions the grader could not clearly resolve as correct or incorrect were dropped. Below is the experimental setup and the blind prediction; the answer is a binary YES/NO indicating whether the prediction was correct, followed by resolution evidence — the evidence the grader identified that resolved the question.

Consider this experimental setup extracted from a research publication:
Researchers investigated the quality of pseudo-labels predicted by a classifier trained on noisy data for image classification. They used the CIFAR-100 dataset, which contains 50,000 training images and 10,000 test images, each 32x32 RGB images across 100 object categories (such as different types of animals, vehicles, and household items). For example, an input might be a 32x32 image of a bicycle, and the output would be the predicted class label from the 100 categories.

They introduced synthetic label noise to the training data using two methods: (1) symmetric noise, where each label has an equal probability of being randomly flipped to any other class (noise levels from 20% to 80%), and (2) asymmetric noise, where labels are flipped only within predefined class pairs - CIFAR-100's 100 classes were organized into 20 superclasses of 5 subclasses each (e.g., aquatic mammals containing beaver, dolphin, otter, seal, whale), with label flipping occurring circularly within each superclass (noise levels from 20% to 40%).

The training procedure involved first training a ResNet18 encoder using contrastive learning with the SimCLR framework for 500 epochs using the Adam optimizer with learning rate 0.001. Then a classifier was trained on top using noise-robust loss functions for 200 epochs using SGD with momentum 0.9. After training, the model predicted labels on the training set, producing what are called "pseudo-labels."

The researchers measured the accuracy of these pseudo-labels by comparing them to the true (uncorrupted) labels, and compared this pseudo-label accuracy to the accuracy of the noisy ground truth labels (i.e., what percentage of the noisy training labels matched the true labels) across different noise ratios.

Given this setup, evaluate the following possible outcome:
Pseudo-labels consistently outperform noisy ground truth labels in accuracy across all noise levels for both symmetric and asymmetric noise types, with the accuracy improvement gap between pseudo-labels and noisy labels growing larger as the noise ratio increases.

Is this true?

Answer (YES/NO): YES